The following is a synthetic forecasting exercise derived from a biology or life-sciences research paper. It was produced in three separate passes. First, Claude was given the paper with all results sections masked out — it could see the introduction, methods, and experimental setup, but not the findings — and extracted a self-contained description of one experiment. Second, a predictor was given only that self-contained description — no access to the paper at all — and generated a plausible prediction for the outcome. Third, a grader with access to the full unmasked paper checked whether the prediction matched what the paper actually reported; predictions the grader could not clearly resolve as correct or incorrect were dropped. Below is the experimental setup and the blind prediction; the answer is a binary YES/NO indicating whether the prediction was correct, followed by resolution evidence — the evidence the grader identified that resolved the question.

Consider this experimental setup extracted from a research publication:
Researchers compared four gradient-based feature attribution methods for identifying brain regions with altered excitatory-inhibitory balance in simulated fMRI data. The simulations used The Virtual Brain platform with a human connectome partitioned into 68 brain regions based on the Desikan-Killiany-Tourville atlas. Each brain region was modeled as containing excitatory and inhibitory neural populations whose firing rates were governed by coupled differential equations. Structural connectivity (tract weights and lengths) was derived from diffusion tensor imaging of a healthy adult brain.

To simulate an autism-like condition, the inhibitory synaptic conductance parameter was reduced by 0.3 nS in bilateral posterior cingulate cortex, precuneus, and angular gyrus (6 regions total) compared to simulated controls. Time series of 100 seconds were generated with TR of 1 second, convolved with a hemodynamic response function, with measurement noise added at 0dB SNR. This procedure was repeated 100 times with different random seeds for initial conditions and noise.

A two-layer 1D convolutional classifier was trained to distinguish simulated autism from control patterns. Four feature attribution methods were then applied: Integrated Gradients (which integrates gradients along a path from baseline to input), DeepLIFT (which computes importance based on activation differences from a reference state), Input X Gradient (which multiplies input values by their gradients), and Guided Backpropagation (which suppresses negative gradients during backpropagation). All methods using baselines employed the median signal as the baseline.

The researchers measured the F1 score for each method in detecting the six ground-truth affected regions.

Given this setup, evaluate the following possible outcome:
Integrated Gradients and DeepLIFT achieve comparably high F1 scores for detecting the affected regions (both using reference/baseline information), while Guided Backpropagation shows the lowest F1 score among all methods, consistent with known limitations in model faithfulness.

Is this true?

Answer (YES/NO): YES